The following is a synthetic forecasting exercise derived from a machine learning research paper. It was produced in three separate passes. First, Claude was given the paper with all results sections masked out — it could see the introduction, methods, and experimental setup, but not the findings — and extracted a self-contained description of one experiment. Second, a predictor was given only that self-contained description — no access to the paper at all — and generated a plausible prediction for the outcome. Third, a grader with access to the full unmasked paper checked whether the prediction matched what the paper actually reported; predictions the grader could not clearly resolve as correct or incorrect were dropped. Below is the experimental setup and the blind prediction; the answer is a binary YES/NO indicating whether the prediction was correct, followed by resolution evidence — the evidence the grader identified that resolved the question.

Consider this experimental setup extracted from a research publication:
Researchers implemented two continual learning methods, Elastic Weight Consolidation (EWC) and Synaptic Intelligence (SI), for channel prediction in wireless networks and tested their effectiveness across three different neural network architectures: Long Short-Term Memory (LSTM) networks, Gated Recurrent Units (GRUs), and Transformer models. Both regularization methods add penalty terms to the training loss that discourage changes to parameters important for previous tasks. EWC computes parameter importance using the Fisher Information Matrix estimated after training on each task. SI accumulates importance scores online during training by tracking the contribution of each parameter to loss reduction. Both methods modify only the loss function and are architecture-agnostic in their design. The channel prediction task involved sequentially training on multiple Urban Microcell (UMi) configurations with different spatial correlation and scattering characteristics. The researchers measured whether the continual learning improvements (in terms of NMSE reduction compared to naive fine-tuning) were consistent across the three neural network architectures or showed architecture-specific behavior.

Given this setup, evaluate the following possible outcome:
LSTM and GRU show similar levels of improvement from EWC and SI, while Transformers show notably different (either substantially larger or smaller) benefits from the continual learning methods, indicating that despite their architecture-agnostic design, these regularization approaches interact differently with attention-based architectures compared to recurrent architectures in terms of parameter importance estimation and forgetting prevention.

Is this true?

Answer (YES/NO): NO